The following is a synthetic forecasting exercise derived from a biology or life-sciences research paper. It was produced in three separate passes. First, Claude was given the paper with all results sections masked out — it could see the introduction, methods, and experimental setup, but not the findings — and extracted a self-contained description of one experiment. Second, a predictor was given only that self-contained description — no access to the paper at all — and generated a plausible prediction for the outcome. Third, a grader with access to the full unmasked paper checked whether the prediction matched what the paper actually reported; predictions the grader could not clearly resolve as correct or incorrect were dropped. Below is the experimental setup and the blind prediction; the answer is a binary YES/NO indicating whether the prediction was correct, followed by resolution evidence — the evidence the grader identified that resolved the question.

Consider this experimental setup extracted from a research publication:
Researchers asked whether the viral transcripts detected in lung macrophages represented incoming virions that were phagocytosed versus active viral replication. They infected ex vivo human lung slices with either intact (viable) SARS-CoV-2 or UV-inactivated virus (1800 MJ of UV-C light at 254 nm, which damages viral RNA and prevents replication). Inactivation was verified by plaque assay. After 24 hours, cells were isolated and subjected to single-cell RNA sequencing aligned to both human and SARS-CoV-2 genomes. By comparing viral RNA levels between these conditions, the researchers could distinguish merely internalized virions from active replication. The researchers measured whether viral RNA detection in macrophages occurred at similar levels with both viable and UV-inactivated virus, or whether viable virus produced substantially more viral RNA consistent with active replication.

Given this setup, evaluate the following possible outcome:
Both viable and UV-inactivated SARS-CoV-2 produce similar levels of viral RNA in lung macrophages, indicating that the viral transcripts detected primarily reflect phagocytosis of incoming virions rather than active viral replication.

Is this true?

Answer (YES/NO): NO